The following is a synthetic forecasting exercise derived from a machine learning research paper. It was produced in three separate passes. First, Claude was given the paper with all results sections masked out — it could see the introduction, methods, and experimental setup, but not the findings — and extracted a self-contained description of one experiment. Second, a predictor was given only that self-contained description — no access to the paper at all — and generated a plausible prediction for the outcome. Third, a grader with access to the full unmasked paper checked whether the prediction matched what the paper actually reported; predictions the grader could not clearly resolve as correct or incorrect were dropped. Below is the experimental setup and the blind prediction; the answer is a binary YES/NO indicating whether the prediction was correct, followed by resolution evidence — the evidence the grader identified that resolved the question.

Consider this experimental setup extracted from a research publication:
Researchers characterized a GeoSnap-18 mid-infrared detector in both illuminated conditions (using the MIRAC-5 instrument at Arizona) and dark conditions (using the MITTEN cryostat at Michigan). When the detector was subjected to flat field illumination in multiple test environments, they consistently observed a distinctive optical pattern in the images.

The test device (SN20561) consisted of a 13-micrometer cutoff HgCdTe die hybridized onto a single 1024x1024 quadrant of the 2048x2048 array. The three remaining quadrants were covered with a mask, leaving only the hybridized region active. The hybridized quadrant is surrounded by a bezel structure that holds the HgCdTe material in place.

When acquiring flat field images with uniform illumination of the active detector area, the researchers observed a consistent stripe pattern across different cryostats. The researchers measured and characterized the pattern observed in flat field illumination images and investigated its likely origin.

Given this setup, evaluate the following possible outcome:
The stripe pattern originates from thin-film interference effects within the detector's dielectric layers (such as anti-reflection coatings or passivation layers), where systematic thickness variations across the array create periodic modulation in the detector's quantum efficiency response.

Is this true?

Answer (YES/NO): NO